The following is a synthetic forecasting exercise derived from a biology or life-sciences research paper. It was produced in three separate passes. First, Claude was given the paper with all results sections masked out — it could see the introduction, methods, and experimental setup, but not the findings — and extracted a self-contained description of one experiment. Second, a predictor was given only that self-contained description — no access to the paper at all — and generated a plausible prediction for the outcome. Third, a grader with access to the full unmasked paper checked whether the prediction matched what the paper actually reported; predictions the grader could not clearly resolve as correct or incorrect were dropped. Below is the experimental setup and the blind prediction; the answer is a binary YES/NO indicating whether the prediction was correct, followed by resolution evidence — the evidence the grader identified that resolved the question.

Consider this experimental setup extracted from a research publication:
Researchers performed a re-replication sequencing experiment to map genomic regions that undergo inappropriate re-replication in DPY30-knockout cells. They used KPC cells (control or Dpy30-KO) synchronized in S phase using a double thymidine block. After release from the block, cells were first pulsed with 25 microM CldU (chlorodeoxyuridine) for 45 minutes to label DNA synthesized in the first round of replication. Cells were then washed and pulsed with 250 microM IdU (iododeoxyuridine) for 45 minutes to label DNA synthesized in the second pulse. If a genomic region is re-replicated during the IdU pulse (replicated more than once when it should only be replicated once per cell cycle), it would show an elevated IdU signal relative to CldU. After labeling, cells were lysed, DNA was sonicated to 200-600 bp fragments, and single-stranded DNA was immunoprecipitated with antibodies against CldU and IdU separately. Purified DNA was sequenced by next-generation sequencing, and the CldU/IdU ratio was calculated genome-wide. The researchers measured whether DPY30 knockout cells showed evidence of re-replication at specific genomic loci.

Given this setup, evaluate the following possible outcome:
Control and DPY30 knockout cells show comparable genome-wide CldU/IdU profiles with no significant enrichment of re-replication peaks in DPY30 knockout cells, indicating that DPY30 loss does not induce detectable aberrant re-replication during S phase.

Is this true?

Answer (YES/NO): NO